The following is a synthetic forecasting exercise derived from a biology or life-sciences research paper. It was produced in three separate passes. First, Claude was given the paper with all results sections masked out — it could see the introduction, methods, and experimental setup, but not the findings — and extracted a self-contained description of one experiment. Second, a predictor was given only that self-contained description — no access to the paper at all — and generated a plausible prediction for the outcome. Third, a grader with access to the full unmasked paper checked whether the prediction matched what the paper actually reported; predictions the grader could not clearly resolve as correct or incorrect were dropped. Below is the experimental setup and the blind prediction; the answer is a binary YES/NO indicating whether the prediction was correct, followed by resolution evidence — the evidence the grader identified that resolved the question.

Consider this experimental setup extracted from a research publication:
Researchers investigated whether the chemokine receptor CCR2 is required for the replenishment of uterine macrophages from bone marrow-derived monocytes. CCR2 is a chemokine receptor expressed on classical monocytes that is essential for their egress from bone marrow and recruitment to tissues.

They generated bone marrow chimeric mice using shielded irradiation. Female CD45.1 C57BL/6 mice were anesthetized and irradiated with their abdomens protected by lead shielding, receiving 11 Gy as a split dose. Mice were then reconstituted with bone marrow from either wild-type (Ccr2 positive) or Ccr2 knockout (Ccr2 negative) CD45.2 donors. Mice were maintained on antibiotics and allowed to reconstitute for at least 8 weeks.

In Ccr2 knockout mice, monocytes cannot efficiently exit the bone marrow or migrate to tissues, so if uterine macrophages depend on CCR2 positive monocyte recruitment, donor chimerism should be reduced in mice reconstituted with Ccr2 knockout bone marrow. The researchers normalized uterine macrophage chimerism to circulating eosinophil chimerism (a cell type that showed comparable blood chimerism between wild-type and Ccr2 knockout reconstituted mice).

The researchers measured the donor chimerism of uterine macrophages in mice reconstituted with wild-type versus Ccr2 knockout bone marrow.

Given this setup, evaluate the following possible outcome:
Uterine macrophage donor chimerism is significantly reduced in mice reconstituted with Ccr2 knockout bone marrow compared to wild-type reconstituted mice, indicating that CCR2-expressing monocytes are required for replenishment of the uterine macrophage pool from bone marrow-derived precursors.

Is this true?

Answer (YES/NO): YES